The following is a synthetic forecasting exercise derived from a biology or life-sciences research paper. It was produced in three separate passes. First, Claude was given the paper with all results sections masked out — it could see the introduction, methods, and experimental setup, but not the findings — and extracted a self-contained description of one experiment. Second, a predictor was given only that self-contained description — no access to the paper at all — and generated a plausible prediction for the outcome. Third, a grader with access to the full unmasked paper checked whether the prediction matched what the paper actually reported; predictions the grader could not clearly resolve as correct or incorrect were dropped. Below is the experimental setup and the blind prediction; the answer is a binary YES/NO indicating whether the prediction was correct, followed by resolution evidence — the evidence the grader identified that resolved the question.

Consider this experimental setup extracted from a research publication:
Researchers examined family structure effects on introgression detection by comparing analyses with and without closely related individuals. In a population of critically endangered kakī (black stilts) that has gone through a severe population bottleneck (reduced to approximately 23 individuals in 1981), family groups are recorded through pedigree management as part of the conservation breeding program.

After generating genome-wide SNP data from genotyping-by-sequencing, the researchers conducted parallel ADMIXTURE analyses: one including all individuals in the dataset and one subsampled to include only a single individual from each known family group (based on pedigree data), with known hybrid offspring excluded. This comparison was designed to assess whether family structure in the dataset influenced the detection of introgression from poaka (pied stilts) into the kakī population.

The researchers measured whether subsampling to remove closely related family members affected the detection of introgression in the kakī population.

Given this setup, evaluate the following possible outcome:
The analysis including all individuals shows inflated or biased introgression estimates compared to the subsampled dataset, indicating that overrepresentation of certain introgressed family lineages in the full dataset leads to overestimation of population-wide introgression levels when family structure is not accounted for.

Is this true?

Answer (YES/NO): NO